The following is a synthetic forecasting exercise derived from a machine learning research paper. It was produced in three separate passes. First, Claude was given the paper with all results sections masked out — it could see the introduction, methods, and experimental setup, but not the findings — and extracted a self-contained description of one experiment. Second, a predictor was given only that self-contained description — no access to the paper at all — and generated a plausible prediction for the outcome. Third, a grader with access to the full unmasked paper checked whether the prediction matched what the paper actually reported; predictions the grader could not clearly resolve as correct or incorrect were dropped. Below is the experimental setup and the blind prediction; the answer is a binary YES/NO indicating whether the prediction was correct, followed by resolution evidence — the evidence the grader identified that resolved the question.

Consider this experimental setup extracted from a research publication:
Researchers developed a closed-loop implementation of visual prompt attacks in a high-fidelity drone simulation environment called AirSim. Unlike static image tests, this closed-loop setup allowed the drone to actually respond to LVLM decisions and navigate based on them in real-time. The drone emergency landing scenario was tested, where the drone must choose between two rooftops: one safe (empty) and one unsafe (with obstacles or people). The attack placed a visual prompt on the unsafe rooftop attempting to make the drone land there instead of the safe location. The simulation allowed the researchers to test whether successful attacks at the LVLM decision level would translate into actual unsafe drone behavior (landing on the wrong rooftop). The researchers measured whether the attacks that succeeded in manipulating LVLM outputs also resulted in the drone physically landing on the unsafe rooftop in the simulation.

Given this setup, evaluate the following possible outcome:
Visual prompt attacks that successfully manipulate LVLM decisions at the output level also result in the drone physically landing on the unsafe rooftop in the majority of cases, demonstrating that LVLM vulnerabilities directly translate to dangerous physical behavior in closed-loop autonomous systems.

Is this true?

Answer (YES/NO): YES